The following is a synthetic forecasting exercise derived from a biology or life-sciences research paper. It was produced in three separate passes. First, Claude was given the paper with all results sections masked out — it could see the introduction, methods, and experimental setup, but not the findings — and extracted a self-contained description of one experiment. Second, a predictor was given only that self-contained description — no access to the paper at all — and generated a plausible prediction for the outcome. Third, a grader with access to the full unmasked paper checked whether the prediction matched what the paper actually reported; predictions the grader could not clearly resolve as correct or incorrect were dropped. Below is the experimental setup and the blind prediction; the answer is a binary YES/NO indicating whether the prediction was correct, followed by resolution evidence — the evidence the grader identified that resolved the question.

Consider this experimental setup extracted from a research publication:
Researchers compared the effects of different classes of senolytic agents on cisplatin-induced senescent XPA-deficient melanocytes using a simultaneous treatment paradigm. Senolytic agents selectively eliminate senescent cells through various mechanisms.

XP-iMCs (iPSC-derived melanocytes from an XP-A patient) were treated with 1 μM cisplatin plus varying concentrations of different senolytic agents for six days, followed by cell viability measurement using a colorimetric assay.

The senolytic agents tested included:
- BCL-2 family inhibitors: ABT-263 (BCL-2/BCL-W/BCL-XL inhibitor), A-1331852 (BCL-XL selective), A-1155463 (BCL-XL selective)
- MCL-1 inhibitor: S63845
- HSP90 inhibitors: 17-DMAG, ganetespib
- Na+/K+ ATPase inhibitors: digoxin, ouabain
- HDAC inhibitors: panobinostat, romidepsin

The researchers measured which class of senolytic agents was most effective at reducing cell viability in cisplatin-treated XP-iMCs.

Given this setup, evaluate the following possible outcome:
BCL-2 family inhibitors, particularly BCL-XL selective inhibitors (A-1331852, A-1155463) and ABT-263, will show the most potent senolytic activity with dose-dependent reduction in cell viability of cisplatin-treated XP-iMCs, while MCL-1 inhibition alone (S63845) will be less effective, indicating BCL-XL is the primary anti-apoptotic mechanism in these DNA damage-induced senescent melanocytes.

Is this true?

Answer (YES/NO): NO